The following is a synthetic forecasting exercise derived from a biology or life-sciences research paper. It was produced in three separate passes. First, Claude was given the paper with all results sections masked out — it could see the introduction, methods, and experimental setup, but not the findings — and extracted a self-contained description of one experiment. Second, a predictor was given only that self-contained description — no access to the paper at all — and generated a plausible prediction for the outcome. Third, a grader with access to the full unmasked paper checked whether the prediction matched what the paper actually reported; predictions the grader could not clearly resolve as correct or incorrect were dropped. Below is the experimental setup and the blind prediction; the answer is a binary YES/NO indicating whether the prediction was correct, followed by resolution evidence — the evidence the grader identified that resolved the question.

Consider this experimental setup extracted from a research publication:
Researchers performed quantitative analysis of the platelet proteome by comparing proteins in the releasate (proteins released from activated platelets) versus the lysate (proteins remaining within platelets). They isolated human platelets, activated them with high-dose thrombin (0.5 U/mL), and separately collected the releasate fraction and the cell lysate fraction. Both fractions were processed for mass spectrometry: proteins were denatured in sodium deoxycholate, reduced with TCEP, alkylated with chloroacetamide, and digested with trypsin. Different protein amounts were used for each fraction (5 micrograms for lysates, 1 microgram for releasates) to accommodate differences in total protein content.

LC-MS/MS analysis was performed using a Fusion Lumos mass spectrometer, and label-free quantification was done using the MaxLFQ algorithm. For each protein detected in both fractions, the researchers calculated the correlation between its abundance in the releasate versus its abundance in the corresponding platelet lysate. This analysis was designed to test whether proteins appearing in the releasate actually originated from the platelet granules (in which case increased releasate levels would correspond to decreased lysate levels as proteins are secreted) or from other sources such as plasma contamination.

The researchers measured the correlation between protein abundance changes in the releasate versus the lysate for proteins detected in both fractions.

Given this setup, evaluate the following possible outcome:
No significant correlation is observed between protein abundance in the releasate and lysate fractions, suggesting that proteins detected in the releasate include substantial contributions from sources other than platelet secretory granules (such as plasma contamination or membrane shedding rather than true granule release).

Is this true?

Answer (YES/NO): NO